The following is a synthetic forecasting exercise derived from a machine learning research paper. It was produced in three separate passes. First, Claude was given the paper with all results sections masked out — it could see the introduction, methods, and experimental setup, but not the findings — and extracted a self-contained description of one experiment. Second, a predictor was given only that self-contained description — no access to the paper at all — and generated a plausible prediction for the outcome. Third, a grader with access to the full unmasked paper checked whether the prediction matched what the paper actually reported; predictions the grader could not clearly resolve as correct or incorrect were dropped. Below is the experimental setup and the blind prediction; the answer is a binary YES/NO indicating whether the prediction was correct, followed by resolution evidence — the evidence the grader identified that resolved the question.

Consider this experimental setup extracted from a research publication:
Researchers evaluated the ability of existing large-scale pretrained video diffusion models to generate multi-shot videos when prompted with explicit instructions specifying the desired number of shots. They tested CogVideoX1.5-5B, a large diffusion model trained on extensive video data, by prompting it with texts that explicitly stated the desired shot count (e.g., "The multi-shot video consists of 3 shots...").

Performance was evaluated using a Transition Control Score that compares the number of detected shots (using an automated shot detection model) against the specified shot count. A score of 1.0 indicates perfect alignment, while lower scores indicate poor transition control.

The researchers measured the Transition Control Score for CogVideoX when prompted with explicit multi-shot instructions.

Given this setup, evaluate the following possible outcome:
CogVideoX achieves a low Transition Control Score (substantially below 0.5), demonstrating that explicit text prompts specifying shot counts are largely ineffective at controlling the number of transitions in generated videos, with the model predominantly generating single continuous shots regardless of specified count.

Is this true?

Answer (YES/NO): YES